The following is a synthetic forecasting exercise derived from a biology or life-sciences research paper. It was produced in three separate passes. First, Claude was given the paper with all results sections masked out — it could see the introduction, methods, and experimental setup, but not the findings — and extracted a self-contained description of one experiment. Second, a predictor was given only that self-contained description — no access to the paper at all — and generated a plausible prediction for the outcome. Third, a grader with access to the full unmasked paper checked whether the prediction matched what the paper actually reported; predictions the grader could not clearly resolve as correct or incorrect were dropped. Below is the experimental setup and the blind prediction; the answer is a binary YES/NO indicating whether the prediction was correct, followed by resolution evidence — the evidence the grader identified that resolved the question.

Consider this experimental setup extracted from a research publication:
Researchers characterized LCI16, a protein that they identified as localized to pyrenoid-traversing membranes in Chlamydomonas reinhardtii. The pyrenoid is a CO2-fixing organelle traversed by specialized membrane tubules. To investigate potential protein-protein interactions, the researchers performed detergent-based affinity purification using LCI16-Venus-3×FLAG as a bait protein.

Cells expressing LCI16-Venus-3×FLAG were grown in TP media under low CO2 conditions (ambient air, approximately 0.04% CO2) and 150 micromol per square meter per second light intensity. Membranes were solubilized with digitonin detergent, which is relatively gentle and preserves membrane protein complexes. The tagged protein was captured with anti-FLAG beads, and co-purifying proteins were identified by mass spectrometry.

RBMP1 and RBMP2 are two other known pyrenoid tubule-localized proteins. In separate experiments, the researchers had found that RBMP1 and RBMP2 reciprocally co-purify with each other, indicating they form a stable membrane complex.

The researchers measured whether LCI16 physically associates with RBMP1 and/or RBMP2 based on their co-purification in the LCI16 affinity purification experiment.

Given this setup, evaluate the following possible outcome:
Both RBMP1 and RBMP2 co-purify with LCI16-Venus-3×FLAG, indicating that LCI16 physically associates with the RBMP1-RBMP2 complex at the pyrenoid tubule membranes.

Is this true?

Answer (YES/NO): NO